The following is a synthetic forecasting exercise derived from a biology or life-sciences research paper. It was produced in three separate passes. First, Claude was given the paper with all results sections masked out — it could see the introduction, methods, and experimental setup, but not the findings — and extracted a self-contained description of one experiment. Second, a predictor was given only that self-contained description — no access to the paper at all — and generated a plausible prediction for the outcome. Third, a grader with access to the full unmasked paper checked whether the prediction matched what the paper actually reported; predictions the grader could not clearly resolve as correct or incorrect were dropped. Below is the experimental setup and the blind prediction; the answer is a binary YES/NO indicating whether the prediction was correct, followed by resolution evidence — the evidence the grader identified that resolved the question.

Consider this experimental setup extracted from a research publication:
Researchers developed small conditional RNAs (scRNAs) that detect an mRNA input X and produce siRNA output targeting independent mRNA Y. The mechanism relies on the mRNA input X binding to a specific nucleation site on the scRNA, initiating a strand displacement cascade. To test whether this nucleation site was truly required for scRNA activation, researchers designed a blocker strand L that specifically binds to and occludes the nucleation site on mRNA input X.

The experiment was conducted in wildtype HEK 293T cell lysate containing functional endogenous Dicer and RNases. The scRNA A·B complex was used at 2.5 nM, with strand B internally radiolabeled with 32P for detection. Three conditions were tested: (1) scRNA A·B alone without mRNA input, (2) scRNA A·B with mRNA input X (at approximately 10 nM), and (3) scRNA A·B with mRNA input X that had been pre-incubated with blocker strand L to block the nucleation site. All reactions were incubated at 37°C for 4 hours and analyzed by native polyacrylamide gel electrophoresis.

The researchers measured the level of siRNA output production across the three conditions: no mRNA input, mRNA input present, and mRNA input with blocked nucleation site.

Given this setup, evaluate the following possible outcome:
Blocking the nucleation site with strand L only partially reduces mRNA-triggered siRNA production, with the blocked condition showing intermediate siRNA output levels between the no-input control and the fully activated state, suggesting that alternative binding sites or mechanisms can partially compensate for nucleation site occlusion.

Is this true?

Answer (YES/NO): NO